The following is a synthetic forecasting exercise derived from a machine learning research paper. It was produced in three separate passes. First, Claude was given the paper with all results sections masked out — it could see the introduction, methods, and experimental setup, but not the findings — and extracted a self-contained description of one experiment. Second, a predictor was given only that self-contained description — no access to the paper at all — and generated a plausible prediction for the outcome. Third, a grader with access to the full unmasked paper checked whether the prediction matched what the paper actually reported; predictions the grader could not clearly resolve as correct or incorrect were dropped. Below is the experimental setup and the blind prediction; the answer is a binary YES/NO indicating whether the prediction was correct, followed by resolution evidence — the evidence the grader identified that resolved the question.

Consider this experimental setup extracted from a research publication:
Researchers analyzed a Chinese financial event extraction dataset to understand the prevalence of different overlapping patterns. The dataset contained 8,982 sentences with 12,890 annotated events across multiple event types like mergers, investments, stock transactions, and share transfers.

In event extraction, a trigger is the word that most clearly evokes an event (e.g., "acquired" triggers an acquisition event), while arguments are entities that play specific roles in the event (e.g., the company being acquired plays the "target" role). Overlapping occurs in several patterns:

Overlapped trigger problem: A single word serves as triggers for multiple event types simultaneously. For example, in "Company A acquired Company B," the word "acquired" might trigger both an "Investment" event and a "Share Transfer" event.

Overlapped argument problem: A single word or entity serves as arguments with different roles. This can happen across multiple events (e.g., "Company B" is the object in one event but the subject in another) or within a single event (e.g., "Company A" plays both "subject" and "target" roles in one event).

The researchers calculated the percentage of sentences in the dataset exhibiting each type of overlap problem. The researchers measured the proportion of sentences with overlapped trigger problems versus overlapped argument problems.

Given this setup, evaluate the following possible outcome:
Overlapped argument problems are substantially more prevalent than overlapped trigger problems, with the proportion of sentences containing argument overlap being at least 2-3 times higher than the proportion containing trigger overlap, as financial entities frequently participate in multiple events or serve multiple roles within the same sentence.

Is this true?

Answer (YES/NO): NO